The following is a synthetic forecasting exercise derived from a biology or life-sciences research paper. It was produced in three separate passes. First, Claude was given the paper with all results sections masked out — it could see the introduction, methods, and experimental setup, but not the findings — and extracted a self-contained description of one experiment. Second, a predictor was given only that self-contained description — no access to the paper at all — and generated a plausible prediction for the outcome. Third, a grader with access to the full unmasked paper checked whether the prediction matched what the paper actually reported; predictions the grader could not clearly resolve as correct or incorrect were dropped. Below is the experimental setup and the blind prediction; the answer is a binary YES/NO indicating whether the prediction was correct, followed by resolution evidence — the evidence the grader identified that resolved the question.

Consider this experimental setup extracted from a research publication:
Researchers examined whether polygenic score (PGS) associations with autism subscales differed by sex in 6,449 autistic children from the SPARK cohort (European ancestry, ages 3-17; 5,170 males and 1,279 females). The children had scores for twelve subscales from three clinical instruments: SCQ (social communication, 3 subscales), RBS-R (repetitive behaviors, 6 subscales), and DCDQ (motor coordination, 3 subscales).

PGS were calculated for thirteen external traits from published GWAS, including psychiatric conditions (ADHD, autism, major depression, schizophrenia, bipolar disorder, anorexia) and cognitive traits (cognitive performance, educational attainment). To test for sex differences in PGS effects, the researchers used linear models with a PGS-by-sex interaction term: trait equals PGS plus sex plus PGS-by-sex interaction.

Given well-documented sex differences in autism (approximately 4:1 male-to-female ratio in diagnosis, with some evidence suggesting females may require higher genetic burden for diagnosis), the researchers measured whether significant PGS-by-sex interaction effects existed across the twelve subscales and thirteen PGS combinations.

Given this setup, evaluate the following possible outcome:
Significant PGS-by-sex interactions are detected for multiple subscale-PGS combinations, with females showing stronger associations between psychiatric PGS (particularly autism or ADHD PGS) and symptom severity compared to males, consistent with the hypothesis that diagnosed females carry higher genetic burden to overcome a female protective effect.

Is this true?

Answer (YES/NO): NO